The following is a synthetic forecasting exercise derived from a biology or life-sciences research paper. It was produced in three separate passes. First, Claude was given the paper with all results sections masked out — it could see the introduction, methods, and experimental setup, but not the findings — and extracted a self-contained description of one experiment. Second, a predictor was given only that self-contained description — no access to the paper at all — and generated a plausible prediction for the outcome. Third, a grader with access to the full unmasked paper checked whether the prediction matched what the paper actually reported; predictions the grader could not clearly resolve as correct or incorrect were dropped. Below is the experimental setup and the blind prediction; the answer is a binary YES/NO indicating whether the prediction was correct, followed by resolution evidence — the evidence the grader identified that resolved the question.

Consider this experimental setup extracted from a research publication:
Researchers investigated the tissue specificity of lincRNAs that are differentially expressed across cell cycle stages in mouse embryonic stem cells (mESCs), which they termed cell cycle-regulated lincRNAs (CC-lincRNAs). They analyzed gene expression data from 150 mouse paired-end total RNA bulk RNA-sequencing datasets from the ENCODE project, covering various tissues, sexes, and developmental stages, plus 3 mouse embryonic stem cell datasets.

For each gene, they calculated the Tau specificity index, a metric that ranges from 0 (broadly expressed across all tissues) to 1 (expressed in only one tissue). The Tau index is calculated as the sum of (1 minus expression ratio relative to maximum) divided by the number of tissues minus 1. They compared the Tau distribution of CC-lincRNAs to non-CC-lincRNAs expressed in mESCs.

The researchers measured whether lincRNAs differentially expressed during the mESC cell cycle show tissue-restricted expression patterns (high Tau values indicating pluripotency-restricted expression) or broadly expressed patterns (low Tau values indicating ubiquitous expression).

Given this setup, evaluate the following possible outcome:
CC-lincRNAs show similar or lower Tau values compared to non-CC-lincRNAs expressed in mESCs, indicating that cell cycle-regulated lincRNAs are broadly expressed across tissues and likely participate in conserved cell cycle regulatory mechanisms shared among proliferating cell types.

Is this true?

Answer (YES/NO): NO